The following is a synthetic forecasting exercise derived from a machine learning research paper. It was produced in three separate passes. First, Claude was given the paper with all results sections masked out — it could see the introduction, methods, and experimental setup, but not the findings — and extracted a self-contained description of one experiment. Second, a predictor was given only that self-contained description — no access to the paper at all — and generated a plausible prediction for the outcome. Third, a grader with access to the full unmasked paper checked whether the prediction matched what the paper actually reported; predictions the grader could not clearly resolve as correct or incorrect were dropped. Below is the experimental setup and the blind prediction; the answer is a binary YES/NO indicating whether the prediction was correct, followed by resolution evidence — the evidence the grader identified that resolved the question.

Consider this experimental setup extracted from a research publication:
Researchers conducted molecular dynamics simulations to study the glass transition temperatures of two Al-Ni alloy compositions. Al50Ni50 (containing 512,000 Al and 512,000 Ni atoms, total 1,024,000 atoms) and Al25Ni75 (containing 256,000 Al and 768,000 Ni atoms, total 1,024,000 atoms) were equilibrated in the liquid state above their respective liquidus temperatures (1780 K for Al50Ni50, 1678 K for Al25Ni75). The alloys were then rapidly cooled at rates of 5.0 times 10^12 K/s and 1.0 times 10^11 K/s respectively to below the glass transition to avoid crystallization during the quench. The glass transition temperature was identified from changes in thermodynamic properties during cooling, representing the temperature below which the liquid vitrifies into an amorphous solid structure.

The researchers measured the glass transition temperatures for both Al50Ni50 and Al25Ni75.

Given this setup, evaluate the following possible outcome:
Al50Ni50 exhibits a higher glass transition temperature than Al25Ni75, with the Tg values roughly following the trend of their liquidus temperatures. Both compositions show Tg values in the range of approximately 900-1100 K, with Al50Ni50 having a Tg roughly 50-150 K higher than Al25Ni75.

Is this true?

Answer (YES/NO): NO